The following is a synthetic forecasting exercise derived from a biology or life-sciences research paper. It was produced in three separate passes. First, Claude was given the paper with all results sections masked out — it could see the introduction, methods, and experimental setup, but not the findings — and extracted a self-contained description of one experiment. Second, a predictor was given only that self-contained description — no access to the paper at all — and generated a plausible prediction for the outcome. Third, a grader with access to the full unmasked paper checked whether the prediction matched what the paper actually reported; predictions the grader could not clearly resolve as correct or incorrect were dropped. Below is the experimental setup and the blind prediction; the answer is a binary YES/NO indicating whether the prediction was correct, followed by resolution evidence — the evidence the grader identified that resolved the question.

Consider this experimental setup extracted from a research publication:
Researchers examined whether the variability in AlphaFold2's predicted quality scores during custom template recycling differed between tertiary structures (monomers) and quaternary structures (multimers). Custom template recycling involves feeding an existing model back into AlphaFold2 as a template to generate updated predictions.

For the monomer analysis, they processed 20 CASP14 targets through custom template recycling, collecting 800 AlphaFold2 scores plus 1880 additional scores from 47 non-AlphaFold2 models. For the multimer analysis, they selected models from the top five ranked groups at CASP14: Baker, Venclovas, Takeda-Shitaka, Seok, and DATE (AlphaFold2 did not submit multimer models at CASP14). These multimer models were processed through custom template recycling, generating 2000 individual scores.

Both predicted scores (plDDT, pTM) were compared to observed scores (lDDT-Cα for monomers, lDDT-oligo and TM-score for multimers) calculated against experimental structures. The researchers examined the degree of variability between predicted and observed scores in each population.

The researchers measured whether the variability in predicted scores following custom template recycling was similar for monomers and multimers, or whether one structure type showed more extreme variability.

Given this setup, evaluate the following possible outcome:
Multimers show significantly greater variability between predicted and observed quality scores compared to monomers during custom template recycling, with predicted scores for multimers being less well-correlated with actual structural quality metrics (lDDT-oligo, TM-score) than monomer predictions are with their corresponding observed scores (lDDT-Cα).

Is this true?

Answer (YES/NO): YES